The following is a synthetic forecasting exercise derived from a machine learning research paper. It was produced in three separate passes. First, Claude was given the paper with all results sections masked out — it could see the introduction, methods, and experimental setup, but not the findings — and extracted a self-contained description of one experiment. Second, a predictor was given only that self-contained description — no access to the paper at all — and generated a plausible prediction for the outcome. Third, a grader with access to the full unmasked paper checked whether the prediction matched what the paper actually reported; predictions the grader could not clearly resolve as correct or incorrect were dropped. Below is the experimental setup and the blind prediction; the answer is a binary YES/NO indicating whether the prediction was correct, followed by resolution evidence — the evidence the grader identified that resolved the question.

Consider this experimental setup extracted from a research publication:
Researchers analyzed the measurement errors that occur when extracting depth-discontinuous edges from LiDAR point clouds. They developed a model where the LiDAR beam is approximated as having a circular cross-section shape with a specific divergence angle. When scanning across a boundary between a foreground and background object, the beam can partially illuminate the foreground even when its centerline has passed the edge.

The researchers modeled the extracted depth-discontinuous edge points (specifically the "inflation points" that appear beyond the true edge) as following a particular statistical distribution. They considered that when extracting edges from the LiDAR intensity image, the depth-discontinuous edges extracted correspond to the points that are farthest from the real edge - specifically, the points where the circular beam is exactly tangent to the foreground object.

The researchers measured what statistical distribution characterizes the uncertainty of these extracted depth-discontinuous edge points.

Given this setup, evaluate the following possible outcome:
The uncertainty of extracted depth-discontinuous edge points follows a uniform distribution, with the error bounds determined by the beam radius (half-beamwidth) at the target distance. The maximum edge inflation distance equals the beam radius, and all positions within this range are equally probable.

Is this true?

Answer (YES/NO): NO